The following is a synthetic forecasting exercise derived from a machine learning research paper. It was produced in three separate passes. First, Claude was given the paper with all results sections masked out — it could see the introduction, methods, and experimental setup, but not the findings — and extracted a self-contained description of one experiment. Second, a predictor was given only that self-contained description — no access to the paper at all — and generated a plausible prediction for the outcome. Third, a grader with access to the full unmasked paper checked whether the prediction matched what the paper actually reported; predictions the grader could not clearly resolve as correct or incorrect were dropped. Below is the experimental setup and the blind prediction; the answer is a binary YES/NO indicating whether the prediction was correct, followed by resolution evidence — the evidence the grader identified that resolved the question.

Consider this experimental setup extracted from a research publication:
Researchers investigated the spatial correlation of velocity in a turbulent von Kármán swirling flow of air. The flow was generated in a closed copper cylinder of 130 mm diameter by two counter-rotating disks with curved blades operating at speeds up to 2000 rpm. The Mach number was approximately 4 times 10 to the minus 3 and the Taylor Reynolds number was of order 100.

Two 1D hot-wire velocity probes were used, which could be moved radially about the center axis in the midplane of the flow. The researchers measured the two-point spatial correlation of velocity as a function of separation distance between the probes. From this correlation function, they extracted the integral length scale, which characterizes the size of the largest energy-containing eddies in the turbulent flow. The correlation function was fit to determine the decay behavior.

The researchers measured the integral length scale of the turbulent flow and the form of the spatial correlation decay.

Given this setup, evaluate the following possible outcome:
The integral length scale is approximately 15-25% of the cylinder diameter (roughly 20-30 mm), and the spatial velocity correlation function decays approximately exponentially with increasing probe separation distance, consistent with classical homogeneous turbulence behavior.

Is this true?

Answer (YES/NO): NO